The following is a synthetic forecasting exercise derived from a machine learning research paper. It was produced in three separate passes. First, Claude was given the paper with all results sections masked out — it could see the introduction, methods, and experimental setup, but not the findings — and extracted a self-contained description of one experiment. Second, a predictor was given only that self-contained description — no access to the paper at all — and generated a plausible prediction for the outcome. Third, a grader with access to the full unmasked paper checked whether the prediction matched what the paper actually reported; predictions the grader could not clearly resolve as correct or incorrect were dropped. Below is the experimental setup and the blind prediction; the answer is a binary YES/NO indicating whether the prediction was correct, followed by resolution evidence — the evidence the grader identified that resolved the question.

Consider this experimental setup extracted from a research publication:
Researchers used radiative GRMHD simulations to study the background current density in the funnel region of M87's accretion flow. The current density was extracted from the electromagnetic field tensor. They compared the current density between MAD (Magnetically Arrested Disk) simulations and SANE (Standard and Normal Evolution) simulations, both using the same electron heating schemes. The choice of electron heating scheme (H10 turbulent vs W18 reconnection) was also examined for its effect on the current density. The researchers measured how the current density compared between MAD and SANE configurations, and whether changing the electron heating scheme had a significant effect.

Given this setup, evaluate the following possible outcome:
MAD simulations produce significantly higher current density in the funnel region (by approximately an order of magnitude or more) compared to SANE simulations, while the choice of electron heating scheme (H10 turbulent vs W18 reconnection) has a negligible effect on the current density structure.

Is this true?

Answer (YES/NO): NO